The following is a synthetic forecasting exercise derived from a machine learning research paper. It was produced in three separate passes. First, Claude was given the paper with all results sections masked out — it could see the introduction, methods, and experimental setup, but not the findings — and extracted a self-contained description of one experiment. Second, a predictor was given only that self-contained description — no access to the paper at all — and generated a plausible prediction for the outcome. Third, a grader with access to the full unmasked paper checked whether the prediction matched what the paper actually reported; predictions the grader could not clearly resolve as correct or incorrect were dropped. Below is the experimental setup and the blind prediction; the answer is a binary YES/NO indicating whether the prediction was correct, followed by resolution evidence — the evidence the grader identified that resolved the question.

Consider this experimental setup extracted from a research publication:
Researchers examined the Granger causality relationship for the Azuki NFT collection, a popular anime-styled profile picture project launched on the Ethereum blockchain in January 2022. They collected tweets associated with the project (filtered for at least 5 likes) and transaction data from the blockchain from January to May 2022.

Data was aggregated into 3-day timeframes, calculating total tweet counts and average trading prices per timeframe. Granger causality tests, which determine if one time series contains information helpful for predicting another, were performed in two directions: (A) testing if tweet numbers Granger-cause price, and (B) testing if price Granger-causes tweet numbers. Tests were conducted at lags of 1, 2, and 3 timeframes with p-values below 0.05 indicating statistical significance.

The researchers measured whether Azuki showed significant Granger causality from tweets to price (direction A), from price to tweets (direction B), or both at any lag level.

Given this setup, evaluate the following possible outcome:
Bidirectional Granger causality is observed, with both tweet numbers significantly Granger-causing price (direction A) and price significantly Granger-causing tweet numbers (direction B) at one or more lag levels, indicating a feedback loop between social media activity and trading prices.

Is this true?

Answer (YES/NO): NO